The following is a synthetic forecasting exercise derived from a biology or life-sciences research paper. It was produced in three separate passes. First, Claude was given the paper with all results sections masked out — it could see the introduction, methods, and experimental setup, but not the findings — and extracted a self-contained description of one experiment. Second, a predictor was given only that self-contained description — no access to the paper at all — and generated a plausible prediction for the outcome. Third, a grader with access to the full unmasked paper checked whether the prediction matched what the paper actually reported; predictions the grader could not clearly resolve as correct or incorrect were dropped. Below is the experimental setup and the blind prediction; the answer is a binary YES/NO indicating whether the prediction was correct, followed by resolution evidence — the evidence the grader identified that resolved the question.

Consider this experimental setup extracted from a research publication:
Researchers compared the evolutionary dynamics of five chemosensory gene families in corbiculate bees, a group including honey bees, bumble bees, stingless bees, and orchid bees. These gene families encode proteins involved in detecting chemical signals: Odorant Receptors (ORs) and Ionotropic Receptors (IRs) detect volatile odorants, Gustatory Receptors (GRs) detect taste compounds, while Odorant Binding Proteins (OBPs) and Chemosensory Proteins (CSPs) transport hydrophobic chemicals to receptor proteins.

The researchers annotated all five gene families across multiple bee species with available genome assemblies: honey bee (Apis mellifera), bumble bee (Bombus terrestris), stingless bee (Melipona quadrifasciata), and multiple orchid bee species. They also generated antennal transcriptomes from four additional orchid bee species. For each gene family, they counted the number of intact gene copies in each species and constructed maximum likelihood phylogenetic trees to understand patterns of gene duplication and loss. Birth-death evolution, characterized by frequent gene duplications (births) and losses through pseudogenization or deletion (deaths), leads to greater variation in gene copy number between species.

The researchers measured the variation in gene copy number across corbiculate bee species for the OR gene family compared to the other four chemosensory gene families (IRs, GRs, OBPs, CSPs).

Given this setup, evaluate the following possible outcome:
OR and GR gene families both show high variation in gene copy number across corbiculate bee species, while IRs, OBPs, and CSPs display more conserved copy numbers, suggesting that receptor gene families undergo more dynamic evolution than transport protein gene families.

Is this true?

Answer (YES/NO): NO